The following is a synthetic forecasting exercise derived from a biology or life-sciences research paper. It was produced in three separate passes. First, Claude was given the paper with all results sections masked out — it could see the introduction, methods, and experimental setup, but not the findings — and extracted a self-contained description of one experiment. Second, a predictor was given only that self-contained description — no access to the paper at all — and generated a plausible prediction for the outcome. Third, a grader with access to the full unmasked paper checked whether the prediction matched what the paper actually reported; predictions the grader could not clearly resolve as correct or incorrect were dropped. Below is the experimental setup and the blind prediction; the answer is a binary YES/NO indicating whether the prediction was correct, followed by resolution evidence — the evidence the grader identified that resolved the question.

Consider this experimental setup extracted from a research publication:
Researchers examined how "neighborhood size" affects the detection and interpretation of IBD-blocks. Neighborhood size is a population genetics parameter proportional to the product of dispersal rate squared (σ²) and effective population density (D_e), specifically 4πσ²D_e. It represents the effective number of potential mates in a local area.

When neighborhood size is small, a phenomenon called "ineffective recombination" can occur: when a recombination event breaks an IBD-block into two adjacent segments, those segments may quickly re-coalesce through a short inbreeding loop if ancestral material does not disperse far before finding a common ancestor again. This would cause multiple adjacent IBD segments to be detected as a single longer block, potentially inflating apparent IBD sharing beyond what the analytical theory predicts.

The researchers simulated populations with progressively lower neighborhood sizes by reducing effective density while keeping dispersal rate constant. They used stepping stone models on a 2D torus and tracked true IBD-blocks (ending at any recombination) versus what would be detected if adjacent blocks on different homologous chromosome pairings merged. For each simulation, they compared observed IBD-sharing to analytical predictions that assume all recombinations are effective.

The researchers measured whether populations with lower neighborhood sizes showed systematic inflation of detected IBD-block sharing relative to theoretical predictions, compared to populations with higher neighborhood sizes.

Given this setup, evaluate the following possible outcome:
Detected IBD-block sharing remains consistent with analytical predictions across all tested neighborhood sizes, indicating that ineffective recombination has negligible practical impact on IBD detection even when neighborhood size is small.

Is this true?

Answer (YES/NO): NO